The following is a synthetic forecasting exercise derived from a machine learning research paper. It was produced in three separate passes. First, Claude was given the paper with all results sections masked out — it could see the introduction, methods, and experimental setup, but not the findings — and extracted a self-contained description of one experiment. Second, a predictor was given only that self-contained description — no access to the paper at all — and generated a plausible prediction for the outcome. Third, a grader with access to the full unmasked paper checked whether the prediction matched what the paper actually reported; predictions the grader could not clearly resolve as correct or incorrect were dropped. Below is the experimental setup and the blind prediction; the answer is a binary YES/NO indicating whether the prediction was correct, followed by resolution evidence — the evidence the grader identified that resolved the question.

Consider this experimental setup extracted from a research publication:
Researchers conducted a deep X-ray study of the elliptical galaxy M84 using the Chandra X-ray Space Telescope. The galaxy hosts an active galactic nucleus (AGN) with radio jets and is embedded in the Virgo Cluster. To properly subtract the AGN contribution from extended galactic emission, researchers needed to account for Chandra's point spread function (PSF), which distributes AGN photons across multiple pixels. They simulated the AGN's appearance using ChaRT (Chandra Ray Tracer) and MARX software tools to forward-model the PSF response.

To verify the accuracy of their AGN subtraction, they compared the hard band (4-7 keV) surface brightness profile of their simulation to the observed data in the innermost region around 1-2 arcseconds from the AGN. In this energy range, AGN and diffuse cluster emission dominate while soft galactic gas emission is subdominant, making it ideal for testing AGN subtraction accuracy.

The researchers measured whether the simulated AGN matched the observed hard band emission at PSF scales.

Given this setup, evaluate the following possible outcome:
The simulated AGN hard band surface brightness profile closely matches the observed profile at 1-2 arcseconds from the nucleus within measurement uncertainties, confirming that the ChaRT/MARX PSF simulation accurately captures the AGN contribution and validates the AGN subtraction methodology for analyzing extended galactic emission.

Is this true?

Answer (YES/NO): NO